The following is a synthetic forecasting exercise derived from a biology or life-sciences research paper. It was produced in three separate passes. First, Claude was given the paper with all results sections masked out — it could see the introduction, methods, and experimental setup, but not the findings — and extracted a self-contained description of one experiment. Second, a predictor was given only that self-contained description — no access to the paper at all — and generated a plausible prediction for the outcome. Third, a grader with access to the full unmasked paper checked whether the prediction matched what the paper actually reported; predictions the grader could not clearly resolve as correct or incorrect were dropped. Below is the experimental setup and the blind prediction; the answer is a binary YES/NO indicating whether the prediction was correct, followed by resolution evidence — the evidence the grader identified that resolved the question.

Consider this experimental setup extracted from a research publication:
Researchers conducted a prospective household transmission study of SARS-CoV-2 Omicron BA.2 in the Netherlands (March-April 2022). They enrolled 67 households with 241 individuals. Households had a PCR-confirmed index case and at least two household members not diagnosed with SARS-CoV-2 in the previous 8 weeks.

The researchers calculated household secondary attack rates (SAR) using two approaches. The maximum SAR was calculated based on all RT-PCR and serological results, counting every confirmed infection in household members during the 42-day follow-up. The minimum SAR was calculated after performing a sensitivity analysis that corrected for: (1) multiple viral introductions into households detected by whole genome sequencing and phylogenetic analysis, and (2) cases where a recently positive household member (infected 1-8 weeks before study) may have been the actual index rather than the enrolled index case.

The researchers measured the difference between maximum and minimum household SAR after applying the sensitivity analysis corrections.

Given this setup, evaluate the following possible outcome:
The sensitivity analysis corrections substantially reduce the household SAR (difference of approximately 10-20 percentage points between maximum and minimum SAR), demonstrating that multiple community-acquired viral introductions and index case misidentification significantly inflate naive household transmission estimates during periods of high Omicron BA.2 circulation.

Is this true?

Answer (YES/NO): NO